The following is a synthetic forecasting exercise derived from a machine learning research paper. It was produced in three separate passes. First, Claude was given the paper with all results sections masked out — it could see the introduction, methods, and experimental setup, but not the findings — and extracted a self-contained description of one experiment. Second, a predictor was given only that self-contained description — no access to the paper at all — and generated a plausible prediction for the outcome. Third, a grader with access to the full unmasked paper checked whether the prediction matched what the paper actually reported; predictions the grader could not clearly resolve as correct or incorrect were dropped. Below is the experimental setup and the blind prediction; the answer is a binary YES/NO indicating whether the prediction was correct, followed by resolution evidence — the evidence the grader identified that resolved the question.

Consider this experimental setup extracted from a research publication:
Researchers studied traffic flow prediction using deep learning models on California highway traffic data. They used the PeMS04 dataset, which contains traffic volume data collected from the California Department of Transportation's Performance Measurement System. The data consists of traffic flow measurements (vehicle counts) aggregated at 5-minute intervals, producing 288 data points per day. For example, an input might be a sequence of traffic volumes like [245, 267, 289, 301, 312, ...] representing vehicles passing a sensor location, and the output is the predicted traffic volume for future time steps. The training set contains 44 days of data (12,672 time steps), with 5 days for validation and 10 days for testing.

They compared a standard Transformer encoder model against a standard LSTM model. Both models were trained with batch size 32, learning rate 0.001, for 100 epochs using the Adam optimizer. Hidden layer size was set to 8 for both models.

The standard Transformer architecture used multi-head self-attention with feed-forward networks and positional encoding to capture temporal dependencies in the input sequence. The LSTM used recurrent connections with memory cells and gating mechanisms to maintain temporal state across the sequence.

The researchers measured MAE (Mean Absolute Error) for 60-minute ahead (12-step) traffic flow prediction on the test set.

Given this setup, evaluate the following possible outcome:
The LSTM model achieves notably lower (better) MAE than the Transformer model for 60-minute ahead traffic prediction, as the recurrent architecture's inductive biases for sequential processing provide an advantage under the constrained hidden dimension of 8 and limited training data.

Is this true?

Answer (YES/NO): YES